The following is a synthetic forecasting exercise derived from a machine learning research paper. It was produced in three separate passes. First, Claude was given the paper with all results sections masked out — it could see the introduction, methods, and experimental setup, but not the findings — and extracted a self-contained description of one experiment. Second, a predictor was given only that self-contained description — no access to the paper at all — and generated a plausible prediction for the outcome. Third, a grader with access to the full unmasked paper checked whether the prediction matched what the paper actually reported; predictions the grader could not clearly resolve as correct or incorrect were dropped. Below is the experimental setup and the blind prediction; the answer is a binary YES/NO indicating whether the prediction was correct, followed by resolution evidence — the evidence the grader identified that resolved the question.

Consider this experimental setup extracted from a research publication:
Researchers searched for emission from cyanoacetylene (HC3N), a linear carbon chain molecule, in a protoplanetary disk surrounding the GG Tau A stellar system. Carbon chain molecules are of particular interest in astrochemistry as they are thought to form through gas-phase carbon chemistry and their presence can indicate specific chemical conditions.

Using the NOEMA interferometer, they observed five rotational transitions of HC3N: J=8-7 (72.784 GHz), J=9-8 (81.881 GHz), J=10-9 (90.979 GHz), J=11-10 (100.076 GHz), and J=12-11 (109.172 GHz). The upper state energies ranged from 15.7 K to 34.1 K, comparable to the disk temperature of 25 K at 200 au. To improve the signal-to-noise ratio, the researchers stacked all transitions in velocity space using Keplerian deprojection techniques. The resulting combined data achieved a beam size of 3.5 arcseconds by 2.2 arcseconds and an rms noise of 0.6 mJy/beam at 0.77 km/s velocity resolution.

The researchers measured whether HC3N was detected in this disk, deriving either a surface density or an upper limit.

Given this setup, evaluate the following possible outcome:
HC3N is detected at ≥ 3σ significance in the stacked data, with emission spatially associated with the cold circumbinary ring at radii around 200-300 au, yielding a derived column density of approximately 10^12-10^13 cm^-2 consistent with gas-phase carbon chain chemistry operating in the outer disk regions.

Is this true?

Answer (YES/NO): NO